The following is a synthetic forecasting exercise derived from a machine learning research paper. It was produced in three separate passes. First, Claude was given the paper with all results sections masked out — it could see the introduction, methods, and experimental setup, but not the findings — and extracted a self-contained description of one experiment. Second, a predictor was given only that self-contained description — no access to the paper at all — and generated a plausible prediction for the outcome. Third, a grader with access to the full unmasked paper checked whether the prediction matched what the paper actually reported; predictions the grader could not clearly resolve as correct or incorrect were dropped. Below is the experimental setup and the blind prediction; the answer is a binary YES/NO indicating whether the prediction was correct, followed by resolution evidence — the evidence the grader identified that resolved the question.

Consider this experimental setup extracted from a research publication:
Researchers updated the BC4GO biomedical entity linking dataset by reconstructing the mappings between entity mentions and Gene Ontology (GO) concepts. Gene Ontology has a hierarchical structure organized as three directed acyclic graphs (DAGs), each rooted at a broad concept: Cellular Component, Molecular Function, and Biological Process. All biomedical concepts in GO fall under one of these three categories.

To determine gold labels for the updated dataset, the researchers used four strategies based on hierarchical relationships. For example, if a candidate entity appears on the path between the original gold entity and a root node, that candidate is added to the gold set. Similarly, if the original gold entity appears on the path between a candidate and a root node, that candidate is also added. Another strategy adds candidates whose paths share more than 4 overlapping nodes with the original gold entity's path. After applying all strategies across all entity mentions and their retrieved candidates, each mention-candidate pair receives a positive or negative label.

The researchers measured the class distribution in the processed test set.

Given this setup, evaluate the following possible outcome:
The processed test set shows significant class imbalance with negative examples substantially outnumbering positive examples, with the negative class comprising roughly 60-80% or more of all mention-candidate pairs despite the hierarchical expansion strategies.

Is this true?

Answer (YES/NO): YES